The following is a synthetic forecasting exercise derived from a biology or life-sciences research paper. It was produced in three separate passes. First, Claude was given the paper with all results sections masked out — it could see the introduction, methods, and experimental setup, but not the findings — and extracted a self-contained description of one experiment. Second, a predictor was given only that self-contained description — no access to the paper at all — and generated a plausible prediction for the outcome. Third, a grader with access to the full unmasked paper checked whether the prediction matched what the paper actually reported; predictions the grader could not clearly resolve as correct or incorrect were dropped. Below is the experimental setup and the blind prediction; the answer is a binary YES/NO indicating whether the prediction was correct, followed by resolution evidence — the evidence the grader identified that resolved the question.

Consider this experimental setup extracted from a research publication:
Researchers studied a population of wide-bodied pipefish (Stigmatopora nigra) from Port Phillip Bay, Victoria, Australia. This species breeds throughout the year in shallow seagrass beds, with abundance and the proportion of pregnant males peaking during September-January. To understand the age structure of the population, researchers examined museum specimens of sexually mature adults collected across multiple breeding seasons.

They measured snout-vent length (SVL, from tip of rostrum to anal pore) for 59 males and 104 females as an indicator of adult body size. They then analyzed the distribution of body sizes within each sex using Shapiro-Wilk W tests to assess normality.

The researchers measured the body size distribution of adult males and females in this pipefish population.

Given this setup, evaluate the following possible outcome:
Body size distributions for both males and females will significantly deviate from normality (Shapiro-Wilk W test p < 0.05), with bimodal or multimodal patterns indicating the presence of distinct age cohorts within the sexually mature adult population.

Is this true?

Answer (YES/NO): NO